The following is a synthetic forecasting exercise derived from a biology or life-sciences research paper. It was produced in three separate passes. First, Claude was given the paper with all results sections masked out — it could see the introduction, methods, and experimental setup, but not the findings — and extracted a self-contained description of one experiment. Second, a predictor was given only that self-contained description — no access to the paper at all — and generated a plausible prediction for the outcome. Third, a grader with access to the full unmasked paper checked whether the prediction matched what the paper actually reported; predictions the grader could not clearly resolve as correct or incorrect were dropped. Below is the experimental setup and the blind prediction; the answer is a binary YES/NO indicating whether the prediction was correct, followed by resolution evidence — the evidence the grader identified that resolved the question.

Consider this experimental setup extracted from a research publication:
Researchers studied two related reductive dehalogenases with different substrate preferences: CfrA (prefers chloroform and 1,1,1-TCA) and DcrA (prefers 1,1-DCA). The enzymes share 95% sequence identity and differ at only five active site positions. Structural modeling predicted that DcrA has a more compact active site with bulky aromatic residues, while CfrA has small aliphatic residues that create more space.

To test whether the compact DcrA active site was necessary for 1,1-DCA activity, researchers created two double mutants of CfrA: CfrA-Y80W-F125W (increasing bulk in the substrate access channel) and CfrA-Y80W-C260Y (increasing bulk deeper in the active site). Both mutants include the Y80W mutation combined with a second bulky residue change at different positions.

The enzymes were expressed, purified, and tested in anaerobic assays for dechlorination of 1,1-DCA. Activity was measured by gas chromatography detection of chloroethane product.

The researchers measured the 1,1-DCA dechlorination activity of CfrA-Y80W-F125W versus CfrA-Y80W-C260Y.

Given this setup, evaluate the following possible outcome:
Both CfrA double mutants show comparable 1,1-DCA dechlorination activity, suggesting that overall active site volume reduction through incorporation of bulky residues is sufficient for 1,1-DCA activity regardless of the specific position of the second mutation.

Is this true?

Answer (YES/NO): NO